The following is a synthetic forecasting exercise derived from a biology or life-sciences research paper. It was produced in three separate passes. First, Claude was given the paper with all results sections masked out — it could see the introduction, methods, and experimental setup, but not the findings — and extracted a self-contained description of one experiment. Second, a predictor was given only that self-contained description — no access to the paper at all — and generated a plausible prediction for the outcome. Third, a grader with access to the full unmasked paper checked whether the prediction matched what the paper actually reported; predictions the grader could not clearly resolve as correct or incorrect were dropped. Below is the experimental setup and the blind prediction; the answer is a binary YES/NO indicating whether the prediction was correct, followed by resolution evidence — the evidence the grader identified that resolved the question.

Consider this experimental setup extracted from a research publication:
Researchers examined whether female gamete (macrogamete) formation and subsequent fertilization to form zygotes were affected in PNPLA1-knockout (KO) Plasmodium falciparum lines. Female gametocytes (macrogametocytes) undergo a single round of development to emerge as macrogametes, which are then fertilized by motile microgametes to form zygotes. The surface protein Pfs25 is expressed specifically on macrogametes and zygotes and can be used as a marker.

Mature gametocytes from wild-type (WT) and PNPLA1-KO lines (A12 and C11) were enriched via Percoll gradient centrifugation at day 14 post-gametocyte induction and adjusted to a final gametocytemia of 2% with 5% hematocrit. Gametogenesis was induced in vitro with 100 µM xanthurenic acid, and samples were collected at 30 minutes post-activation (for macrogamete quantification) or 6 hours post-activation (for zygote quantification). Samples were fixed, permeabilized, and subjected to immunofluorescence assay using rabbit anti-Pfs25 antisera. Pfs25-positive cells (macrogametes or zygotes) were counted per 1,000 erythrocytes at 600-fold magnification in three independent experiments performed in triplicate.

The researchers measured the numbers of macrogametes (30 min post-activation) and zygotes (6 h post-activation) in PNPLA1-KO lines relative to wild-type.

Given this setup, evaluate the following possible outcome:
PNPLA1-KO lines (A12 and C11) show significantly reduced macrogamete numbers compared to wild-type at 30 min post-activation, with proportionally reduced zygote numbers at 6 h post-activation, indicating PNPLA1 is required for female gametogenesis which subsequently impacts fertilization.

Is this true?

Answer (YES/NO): NO